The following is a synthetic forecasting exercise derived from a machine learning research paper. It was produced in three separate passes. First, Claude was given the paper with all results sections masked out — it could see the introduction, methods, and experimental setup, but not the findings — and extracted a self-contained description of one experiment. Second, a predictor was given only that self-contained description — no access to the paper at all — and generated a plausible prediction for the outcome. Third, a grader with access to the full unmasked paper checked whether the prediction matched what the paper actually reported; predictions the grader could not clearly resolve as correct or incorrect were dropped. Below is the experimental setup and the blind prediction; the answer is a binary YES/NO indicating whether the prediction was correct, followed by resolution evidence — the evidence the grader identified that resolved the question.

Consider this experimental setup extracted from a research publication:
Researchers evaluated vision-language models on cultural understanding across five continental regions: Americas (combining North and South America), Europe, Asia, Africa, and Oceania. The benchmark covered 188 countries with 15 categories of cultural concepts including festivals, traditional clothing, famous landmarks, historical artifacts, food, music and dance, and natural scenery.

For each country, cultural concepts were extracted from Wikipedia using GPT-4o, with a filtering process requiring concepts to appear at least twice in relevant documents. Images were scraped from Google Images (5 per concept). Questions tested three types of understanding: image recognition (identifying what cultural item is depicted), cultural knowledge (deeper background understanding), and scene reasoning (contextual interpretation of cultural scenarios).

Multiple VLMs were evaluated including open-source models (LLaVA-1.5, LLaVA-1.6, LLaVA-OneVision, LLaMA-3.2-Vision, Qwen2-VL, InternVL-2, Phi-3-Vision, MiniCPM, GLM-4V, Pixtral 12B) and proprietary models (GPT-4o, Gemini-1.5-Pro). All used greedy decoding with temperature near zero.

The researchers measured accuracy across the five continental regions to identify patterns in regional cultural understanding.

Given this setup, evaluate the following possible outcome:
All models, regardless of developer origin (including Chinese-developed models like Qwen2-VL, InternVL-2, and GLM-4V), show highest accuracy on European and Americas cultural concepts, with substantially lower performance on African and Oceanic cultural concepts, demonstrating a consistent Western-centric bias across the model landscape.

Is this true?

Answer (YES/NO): NO